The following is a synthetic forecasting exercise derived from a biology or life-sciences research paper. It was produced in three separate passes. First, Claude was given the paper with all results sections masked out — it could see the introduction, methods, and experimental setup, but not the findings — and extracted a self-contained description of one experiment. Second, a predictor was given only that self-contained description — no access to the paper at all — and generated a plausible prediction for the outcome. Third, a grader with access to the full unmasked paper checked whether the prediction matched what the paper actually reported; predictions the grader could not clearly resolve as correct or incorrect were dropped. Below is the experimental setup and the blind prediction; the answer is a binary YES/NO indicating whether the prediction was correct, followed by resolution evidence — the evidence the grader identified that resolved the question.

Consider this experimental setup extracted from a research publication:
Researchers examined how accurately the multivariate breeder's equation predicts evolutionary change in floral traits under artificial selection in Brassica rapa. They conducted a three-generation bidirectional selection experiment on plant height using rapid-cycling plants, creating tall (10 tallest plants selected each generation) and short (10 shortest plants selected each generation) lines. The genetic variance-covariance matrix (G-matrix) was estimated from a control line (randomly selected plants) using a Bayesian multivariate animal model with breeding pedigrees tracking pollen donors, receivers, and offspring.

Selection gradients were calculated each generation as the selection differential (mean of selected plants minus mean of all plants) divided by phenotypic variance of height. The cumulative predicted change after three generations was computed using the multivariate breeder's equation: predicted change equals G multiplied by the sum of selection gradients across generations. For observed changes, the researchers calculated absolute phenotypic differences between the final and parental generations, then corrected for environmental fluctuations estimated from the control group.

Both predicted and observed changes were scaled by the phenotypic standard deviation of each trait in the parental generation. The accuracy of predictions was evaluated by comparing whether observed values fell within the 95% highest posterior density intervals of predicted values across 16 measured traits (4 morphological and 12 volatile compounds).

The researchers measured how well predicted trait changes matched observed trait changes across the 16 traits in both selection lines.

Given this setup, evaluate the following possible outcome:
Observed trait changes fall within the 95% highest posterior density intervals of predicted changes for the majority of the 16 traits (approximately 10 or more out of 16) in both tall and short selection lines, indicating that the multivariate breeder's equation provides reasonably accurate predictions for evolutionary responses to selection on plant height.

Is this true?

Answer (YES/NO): NO